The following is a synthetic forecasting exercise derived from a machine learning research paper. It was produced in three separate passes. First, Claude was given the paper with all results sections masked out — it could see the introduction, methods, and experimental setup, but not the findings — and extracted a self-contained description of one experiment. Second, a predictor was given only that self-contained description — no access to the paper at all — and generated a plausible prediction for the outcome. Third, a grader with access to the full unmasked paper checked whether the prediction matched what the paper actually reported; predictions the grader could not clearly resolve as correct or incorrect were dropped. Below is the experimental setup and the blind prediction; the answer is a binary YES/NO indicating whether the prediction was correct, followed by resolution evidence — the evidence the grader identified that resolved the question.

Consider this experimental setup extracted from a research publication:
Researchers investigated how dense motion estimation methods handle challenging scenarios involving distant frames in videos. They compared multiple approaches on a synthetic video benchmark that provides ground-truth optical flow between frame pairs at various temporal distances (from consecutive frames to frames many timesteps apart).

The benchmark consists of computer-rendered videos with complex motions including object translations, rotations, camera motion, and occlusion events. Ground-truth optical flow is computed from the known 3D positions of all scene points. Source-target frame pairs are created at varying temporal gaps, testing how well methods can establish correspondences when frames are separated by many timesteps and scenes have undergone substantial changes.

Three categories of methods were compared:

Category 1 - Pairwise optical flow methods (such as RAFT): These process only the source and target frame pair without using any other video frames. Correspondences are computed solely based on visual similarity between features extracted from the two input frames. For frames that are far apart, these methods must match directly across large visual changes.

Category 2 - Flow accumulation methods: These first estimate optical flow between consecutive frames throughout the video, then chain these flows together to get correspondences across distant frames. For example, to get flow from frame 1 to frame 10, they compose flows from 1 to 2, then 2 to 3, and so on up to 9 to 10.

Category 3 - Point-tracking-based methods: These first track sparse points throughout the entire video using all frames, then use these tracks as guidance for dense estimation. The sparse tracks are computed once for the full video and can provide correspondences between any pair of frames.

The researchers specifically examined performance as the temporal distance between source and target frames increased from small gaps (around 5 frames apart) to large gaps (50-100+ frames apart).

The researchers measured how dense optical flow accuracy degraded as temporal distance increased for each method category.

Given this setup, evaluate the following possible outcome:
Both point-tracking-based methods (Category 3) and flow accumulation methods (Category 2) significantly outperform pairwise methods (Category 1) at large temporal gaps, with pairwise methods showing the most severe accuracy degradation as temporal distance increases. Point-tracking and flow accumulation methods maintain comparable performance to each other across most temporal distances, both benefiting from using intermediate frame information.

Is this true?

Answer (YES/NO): NO